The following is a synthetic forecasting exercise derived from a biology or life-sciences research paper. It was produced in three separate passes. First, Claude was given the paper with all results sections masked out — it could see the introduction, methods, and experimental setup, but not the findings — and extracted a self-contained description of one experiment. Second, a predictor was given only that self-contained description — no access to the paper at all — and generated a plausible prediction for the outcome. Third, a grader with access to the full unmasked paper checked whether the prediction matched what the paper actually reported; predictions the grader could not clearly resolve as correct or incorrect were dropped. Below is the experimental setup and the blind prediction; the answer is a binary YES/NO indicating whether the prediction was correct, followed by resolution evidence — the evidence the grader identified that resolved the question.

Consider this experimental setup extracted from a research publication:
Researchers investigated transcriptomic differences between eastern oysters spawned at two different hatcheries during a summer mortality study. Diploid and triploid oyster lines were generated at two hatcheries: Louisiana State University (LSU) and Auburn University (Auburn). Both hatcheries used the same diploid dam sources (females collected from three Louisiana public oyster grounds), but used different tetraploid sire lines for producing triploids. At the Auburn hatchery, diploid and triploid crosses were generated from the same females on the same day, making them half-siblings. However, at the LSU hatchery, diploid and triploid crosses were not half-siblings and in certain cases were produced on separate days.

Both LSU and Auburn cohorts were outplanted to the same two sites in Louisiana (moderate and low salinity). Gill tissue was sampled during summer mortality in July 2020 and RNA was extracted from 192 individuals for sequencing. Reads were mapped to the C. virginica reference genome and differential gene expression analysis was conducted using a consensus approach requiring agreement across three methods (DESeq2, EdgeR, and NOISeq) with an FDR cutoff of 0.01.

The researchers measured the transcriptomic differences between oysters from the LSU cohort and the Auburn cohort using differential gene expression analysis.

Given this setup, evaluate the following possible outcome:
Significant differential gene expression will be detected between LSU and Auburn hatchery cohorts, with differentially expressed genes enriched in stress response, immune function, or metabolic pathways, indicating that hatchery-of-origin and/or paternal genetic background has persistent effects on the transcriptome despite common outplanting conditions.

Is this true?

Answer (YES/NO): YES